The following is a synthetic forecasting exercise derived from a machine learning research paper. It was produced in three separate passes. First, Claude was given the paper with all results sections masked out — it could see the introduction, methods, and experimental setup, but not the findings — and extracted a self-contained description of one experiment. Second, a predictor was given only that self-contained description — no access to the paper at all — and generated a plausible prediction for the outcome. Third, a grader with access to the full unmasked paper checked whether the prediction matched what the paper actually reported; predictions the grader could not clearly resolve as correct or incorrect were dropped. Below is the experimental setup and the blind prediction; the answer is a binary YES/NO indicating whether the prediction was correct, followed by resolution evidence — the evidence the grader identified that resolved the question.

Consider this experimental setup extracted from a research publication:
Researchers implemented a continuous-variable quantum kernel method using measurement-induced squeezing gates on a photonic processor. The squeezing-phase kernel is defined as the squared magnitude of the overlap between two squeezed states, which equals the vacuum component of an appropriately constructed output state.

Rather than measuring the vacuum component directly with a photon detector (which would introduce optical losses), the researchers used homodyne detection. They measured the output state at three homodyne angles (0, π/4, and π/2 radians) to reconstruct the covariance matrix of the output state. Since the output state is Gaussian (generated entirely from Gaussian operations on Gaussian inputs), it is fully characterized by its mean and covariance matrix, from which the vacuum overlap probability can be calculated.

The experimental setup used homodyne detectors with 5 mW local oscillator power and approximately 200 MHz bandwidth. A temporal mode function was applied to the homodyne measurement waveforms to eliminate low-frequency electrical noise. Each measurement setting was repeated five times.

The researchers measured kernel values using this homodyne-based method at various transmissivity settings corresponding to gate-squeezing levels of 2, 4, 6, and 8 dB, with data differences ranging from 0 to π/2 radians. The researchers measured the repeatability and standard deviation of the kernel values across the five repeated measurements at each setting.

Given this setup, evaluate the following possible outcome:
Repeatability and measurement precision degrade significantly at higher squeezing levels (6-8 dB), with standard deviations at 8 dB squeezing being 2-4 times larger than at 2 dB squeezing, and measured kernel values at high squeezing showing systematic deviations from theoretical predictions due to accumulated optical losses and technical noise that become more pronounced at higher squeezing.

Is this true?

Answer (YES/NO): NO